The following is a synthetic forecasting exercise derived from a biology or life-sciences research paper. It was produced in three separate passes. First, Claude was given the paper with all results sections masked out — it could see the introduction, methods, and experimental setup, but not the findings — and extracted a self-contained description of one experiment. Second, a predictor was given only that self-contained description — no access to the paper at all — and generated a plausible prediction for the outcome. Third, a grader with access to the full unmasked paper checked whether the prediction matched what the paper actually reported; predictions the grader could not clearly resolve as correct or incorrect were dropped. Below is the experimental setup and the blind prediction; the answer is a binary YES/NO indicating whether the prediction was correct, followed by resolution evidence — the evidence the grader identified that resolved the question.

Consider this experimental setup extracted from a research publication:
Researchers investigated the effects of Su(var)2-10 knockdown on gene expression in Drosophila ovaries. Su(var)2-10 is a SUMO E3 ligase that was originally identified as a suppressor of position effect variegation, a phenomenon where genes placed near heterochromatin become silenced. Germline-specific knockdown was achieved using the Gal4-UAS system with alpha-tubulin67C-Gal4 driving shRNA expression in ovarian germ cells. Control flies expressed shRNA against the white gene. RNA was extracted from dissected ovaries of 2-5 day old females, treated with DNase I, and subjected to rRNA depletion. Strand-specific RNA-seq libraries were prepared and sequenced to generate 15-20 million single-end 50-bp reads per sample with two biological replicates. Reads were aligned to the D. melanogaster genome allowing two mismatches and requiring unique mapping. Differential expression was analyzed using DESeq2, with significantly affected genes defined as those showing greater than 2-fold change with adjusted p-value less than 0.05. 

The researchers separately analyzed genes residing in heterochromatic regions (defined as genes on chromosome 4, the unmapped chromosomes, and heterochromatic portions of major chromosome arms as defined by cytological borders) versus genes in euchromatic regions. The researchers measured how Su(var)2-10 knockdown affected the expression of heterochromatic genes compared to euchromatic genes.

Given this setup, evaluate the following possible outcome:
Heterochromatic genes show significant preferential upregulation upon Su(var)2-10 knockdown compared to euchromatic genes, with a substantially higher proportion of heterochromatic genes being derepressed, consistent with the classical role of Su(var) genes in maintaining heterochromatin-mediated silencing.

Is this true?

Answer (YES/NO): NO